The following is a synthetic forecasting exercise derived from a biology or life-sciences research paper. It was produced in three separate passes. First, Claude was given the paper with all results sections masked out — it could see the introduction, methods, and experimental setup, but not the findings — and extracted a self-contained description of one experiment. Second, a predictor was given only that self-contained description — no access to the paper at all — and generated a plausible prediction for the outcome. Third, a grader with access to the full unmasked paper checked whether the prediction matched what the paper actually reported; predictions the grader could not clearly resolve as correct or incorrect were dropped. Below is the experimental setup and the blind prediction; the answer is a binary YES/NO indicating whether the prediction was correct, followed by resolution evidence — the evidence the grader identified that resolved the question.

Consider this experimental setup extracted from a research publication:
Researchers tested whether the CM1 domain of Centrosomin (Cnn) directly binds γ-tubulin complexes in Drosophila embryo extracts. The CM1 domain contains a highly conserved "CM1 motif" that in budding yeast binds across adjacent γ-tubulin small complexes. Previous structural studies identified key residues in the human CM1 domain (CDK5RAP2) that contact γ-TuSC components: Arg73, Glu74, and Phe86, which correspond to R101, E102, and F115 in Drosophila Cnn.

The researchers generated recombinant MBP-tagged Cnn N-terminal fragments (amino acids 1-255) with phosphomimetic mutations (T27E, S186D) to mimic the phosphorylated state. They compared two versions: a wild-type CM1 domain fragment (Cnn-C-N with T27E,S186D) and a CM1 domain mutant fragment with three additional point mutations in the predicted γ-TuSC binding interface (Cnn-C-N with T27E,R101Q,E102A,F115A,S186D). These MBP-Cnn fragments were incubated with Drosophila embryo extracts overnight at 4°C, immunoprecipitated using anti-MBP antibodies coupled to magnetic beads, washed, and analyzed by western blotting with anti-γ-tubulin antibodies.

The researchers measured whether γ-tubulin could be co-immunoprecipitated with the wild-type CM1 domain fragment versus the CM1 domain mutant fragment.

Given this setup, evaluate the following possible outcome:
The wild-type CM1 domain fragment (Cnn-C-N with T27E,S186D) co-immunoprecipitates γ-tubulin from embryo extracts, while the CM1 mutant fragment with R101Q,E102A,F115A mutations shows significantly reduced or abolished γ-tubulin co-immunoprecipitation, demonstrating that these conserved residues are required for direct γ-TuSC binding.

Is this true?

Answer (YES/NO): YES